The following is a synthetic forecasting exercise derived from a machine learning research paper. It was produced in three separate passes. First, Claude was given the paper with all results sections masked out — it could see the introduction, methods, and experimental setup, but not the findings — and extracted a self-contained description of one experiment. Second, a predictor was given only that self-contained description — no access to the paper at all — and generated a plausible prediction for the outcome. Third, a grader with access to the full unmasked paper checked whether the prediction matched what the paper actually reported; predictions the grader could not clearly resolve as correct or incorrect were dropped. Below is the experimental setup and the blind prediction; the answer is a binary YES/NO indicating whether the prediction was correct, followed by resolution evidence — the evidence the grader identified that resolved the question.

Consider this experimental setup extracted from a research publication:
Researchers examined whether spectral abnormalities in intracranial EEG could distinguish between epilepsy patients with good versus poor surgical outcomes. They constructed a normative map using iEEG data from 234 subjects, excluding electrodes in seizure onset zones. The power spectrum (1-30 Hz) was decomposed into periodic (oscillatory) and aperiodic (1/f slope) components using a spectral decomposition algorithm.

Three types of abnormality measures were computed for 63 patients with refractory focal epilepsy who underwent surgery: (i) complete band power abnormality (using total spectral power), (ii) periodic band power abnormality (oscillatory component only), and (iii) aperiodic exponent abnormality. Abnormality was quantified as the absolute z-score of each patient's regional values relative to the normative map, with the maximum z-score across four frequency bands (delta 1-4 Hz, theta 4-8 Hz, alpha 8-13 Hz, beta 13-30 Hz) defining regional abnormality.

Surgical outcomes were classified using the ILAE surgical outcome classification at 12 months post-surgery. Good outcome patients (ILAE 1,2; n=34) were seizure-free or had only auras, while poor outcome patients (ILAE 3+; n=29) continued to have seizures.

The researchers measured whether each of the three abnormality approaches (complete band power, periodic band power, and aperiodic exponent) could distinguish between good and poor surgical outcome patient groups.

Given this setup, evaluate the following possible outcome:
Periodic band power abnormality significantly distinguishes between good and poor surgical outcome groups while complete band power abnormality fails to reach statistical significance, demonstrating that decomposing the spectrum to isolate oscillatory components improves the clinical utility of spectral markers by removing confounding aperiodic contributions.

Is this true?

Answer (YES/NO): NO